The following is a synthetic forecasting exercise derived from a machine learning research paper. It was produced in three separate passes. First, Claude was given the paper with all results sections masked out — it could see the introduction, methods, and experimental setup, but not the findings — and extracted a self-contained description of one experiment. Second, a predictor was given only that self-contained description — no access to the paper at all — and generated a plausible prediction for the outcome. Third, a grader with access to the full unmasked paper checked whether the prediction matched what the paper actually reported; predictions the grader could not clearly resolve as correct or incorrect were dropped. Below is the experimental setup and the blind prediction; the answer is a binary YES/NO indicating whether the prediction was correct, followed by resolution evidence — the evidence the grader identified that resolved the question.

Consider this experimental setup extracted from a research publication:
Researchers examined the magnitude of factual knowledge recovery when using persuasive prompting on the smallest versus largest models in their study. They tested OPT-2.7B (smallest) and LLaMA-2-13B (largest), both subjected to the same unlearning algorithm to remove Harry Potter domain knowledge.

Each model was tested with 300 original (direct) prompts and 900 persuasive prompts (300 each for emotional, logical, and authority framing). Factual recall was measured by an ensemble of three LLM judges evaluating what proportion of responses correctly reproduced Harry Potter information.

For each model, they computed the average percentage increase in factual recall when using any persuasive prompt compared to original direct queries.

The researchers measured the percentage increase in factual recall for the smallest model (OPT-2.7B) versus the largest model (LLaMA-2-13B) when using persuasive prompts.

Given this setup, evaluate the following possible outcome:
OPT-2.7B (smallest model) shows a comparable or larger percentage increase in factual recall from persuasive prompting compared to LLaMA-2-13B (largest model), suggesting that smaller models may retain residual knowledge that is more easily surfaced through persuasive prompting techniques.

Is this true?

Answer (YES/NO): YES